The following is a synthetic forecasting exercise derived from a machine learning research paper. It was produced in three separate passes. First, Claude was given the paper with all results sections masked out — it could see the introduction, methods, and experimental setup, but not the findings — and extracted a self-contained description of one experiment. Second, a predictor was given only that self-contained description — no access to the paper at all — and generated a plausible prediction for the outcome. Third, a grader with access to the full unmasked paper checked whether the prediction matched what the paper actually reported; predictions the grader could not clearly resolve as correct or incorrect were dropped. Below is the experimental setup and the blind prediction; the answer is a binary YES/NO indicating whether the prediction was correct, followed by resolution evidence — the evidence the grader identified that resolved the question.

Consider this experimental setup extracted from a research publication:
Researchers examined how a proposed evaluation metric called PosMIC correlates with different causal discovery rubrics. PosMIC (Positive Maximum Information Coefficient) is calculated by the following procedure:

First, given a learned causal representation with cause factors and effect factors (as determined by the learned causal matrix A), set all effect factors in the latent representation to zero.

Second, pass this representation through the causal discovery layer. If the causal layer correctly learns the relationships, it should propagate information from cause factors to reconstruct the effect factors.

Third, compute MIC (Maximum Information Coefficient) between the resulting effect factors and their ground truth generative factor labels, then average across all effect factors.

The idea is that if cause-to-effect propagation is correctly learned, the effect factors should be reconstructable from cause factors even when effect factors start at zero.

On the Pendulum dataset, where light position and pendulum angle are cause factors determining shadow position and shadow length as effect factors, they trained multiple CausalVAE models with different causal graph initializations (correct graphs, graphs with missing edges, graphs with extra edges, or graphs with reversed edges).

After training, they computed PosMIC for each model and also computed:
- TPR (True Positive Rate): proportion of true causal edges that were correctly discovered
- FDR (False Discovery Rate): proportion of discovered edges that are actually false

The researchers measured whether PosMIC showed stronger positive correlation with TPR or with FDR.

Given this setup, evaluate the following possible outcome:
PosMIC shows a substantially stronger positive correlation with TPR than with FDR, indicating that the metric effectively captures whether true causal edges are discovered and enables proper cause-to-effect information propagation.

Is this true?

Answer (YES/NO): YES